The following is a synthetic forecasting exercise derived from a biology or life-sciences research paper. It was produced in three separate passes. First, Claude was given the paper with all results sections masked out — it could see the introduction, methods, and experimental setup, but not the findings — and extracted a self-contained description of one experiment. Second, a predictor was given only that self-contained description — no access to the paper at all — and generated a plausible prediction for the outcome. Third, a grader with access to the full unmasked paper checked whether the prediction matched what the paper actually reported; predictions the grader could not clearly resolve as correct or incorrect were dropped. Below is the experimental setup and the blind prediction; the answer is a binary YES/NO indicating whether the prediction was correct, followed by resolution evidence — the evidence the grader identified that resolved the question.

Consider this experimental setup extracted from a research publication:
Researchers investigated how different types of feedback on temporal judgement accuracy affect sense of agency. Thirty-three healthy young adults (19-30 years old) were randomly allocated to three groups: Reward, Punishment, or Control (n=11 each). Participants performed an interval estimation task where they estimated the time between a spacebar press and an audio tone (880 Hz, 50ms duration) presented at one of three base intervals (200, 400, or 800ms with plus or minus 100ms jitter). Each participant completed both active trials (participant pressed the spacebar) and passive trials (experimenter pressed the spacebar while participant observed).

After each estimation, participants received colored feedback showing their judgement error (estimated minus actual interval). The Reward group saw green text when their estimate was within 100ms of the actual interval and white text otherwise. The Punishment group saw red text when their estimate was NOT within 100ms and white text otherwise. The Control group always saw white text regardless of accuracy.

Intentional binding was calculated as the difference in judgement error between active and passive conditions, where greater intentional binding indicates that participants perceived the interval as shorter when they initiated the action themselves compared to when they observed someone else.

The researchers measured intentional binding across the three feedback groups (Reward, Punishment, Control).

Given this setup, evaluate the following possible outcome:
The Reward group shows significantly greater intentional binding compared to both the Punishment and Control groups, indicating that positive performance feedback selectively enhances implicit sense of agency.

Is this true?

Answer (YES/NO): NO